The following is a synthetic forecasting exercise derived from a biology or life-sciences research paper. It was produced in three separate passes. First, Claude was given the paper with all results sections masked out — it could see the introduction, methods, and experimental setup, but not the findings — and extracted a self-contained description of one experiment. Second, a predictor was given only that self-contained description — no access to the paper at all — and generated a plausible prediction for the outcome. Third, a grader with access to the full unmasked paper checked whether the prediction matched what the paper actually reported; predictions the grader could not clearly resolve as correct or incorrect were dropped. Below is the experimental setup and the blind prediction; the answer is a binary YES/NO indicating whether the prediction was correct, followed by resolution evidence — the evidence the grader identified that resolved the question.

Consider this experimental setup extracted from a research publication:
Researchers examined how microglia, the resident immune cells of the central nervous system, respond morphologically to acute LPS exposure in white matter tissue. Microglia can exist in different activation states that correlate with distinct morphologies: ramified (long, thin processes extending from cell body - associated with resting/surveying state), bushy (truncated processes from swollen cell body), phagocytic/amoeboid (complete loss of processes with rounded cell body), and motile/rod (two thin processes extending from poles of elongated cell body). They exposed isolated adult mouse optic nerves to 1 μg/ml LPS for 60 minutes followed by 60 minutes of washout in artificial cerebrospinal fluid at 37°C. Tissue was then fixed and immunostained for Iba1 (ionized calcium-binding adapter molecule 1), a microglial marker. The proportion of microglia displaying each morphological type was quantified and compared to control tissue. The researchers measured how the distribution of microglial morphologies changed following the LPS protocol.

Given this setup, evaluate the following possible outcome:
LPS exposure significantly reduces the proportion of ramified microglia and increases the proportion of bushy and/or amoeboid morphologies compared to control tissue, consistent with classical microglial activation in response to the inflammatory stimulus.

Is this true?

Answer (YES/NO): YES